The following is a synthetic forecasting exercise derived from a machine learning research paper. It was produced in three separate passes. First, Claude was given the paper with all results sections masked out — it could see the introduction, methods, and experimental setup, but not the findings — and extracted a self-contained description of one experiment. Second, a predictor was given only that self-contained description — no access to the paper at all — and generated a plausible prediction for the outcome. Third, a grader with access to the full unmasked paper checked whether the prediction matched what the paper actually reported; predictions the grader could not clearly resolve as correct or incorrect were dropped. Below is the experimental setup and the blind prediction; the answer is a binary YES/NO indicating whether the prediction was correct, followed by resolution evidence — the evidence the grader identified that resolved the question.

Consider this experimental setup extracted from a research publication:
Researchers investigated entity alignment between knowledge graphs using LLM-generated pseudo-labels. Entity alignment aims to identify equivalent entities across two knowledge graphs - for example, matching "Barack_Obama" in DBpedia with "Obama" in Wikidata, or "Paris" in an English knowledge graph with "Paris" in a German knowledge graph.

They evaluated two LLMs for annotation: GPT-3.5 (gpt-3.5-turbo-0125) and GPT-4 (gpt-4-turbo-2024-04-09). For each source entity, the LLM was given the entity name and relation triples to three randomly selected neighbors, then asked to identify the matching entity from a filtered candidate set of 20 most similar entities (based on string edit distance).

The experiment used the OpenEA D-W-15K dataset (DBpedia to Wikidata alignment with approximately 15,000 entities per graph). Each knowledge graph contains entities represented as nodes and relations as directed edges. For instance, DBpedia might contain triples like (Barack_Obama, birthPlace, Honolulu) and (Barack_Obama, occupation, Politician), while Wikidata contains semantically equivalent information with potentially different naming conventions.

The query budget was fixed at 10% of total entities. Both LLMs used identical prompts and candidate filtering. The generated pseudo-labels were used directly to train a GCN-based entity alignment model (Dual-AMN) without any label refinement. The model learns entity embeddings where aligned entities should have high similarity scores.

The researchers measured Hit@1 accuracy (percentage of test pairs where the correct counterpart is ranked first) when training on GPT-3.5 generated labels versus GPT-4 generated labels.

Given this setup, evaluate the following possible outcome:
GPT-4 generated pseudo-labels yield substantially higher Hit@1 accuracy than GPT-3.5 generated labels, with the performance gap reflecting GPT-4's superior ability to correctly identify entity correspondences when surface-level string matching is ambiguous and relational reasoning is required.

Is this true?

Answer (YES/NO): YES